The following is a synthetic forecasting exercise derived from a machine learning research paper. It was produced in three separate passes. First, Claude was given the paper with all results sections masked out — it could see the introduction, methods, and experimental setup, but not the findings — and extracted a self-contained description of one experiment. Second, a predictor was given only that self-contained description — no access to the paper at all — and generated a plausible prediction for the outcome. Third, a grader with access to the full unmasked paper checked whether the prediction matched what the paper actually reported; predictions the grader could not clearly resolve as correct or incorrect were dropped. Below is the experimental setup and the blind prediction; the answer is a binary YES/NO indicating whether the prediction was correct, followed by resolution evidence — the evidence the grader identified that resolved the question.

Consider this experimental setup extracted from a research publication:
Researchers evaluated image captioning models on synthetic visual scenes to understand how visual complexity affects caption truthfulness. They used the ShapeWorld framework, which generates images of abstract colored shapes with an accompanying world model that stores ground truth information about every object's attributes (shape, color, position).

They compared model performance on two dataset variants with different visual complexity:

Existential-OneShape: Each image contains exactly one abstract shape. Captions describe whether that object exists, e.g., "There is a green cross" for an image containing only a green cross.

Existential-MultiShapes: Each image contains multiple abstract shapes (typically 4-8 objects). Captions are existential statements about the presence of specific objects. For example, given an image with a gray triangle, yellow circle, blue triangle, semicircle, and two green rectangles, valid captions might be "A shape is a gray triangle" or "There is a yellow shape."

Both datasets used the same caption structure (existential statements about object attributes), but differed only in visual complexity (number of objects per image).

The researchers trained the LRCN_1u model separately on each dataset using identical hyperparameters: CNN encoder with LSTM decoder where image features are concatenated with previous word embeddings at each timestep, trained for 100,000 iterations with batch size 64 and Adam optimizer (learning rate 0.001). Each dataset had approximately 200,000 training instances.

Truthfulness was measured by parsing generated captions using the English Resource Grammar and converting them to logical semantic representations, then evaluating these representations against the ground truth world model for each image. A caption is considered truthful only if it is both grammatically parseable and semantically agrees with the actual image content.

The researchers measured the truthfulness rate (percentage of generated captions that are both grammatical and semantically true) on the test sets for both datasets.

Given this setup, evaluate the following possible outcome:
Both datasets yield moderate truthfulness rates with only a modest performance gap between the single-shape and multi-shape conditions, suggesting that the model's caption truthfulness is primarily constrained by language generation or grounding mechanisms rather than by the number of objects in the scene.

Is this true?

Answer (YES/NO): NO